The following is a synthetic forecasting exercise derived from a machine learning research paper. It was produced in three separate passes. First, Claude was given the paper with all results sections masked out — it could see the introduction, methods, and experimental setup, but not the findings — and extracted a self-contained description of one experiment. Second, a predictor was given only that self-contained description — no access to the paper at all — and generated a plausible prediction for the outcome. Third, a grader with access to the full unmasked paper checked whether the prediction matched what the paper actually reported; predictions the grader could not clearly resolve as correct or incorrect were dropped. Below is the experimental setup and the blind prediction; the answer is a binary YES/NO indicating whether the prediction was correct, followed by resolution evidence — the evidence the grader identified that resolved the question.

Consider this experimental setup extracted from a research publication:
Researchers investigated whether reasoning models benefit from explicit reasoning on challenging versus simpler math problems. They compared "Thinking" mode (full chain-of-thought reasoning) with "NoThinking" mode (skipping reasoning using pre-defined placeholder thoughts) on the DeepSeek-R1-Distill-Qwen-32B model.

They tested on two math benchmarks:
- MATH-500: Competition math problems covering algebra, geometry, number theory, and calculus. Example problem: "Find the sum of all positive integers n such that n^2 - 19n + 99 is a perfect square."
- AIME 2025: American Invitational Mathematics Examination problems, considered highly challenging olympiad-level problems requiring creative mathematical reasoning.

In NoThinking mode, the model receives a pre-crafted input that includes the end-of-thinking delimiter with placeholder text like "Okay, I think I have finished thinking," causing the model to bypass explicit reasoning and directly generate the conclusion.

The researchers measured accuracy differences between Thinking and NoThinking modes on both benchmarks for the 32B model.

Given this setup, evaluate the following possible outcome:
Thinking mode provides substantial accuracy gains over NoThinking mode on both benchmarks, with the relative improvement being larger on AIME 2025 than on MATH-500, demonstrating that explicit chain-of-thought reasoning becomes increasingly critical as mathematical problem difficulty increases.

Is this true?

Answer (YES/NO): NO